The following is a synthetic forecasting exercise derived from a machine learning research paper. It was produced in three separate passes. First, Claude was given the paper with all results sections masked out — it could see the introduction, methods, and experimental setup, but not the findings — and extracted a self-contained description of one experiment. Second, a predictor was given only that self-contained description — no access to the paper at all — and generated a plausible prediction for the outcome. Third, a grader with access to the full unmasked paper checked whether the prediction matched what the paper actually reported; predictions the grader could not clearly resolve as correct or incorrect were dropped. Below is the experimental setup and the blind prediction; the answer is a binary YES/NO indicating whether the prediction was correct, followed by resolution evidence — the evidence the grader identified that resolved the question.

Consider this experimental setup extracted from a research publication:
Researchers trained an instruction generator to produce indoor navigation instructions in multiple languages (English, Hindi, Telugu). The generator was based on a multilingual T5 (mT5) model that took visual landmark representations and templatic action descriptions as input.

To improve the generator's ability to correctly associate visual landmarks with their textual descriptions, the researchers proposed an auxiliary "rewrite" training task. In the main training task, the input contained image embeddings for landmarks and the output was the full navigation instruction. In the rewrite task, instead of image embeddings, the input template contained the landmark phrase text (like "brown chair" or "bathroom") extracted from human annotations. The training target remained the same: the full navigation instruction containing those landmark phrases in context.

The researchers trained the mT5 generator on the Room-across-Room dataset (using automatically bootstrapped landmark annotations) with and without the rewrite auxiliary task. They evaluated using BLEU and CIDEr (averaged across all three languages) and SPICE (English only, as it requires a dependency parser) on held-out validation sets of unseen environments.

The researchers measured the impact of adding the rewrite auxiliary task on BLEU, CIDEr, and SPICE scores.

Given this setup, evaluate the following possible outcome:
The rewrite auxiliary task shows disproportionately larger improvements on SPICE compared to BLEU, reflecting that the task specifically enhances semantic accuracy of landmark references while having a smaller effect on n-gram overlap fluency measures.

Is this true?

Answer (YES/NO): NO